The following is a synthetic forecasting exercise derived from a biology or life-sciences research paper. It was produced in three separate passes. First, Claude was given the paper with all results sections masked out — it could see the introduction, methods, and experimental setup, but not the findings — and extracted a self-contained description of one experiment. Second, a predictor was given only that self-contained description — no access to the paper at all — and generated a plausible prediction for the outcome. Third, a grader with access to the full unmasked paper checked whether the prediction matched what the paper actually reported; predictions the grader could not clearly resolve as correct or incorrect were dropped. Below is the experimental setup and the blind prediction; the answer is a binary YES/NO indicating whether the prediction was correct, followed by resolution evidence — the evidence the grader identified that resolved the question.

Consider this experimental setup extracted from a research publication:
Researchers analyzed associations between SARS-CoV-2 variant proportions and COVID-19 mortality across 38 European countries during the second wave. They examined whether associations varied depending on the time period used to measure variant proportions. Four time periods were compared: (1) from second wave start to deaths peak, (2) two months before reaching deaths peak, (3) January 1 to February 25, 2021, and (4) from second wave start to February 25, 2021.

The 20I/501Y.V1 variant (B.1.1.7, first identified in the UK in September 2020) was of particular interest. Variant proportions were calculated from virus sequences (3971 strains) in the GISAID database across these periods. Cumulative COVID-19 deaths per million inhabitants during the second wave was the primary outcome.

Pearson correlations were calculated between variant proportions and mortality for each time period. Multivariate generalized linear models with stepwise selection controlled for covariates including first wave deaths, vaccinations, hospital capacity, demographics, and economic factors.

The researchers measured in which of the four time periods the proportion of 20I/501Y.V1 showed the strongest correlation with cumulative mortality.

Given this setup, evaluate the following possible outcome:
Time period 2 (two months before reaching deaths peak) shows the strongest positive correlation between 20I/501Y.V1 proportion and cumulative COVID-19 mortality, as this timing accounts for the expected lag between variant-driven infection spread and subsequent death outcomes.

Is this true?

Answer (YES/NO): NO